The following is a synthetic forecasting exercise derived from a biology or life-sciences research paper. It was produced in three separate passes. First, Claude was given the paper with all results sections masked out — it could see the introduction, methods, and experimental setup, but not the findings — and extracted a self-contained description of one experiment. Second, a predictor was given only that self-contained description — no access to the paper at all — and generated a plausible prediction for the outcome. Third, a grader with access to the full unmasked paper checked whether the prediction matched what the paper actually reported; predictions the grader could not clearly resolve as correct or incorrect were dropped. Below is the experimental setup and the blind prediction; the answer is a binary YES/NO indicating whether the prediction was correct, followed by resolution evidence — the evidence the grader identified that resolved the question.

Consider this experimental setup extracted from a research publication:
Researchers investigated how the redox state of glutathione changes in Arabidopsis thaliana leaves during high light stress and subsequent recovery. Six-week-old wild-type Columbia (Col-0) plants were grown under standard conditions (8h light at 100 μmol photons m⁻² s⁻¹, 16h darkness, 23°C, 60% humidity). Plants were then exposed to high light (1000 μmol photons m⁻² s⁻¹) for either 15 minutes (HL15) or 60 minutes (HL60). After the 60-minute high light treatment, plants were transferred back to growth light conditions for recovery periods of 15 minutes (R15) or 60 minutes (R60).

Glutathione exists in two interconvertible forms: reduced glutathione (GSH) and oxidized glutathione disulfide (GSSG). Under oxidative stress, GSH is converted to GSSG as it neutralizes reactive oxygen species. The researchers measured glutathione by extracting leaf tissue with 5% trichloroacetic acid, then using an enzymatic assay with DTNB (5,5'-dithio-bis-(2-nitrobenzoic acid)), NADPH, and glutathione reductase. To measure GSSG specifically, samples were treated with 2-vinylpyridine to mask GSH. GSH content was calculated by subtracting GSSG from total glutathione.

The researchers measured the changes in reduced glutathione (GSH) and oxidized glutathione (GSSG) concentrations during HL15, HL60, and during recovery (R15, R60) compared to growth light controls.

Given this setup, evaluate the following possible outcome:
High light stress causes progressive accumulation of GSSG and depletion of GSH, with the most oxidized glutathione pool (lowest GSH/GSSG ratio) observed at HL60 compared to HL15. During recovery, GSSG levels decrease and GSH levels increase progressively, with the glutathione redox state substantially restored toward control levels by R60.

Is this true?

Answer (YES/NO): NO